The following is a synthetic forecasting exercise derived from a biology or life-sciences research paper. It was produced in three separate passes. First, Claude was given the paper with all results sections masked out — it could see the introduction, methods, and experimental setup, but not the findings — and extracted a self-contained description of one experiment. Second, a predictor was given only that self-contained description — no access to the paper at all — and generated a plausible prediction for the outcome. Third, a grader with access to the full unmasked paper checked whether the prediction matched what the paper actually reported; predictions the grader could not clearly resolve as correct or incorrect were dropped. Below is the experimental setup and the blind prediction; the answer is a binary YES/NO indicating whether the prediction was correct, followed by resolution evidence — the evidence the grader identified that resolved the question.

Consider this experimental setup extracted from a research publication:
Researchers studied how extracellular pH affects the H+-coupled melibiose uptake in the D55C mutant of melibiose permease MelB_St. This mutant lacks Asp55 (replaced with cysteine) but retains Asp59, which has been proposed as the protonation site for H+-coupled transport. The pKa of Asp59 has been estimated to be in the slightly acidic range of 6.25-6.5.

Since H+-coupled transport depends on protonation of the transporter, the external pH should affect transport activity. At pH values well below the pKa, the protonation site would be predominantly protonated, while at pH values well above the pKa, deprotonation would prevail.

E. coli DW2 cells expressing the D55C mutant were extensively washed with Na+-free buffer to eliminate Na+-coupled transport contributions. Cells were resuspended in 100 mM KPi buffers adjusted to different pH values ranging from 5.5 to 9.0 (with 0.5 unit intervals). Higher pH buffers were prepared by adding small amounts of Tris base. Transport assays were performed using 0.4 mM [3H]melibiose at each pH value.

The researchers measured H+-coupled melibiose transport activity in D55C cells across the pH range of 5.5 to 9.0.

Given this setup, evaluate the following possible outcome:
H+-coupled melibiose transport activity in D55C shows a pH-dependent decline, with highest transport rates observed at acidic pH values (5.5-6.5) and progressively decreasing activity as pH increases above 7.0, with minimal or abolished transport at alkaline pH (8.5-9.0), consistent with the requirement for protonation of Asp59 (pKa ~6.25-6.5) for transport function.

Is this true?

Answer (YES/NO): NO